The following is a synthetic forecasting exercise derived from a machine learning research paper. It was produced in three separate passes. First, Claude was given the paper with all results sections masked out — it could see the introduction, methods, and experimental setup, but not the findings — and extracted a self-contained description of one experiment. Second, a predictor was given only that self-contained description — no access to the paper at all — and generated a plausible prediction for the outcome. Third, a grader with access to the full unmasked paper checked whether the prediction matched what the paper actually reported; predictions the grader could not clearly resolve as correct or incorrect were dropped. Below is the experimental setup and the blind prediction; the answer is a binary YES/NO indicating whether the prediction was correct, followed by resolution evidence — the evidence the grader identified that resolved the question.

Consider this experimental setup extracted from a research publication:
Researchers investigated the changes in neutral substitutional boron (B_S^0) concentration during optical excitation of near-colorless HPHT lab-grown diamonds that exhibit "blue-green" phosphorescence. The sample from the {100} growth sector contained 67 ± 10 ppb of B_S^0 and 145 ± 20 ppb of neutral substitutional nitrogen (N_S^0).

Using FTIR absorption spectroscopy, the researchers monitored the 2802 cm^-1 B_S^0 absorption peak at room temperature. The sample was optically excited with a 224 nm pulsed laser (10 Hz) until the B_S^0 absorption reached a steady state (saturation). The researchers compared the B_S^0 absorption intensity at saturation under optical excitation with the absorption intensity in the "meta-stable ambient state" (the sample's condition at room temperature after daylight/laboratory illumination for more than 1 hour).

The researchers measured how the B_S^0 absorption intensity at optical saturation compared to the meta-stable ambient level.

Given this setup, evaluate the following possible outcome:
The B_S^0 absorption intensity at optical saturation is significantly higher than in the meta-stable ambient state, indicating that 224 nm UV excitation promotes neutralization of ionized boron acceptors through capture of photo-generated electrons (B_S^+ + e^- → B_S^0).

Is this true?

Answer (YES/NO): NO